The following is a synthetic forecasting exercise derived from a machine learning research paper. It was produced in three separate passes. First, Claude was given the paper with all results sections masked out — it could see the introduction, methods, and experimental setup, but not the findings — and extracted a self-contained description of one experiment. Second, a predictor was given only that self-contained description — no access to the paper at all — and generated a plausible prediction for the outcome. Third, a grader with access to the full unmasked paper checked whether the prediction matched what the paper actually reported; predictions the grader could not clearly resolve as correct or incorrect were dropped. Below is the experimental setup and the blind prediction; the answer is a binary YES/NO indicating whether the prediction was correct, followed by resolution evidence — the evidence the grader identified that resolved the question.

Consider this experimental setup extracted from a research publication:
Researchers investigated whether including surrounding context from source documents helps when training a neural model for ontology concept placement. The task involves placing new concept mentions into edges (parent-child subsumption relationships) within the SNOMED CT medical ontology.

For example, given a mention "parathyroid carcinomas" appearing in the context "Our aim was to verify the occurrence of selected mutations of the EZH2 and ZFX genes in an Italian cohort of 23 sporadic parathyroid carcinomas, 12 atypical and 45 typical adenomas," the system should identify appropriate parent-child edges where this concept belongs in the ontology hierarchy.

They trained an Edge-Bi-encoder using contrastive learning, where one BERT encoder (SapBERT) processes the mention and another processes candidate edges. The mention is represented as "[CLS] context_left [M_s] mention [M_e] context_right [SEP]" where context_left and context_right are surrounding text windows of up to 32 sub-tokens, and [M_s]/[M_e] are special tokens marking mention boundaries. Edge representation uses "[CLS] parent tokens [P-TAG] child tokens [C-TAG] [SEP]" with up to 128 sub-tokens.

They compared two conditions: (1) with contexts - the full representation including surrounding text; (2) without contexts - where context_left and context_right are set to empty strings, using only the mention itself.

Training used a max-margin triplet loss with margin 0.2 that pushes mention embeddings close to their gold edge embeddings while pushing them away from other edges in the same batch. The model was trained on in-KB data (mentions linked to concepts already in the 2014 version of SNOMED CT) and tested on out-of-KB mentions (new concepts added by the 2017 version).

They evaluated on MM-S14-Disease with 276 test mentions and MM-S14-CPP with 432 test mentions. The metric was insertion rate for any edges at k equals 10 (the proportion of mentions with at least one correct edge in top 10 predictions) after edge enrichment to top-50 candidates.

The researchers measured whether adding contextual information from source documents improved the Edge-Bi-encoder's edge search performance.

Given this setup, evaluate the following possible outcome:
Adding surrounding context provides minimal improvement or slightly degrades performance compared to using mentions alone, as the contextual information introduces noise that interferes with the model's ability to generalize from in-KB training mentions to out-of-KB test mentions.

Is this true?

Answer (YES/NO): NO